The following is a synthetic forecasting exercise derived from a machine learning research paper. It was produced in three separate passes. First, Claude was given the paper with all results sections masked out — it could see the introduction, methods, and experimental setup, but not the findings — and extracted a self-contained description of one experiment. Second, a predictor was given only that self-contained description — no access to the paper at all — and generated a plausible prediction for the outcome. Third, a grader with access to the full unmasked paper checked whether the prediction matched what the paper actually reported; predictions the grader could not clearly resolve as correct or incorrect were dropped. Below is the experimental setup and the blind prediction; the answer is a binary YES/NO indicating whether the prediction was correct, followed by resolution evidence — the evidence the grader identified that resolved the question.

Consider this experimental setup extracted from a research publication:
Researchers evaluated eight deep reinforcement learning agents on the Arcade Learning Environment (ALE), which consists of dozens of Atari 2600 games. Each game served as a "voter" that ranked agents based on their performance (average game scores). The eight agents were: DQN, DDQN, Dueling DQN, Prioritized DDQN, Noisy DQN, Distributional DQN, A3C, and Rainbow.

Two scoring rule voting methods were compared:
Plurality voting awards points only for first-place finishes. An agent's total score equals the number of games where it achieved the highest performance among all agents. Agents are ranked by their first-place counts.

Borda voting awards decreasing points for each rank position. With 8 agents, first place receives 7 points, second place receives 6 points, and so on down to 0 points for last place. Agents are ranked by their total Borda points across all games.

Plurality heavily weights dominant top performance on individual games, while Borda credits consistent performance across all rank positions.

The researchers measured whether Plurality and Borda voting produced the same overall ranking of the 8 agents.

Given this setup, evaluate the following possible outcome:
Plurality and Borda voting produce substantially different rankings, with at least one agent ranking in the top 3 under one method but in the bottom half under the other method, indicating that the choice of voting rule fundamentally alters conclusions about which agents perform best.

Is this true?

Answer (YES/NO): NO